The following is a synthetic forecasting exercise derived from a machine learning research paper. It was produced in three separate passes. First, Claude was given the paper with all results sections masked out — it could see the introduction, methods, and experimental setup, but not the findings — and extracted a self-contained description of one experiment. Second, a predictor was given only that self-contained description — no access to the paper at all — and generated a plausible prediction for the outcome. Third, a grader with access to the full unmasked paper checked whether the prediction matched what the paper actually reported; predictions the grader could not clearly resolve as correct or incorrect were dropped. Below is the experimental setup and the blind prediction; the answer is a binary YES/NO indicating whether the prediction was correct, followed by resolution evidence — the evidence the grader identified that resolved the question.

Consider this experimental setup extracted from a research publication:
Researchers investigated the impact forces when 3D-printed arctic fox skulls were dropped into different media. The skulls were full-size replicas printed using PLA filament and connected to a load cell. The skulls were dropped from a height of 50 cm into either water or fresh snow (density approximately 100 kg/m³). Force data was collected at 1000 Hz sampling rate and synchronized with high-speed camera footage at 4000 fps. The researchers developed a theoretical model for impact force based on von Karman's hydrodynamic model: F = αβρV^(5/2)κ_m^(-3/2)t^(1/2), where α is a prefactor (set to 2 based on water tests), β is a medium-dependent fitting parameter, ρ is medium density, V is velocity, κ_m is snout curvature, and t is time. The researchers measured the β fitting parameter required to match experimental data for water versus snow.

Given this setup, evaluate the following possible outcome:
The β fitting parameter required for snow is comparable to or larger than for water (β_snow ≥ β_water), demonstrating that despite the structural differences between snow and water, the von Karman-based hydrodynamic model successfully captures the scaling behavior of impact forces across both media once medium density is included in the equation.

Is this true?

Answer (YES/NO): YES